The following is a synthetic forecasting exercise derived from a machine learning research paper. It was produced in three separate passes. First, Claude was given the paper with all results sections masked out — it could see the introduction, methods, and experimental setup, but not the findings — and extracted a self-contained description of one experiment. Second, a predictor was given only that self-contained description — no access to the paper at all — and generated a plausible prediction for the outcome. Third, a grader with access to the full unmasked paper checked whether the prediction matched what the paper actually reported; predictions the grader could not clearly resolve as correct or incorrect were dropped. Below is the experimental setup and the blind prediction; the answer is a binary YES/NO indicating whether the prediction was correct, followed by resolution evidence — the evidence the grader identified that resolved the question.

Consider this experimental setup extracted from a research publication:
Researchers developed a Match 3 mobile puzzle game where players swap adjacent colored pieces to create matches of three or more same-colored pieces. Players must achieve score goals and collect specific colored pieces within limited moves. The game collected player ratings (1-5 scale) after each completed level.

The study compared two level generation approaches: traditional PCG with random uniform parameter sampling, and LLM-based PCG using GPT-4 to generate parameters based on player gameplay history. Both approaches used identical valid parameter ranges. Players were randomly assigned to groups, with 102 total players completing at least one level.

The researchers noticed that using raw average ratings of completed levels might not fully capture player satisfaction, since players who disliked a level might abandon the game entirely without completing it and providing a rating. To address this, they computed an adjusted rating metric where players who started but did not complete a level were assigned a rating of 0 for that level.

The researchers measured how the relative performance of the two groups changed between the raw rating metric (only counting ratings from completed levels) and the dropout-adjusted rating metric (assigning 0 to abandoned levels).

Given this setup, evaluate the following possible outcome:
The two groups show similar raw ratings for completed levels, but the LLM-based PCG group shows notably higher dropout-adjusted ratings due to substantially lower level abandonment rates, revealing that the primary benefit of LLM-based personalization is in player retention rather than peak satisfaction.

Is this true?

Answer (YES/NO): NO